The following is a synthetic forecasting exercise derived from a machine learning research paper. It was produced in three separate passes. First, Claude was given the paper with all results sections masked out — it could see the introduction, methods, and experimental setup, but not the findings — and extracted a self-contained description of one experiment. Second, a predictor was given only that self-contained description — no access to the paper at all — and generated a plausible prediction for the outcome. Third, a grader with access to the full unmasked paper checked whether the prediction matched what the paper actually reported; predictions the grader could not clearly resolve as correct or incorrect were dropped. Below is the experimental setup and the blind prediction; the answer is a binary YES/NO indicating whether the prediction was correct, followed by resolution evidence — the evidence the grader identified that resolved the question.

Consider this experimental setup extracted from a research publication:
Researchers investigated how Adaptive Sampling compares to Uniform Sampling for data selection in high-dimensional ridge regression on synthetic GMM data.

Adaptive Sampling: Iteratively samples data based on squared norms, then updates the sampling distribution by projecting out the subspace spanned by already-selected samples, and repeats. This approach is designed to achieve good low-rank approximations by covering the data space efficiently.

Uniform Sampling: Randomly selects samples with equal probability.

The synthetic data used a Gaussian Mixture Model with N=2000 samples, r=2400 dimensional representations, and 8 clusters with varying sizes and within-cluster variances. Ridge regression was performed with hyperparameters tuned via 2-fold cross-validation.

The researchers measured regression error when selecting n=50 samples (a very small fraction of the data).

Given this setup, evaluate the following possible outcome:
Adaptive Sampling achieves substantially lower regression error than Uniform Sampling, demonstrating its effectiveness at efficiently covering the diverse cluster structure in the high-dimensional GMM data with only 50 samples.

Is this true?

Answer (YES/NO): YES